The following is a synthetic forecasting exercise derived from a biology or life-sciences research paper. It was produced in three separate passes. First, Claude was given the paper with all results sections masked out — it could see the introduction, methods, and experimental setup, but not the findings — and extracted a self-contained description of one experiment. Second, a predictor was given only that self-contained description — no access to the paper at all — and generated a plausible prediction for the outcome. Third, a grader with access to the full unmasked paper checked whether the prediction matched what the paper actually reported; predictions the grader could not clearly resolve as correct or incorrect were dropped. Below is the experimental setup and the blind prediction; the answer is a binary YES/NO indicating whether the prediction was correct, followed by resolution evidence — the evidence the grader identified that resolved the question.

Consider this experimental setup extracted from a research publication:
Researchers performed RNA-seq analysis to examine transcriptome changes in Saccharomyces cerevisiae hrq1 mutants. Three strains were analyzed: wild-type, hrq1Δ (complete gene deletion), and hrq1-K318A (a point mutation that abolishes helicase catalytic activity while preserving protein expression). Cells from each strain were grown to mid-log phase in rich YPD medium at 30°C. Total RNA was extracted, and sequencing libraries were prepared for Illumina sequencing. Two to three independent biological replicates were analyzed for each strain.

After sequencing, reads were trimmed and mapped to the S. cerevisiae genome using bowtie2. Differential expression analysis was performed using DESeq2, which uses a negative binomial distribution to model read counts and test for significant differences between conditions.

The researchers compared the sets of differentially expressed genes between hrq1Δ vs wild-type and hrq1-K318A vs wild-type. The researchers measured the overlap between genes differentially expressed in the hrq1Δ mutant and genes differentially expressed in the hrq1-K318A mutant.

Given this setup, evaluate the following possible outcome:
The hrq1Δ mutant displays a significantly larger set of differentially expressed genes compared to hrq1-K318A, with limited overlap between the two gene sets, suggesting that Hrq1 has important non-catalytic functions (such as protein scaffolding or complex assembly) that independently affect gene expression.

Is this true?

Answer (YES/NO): NO